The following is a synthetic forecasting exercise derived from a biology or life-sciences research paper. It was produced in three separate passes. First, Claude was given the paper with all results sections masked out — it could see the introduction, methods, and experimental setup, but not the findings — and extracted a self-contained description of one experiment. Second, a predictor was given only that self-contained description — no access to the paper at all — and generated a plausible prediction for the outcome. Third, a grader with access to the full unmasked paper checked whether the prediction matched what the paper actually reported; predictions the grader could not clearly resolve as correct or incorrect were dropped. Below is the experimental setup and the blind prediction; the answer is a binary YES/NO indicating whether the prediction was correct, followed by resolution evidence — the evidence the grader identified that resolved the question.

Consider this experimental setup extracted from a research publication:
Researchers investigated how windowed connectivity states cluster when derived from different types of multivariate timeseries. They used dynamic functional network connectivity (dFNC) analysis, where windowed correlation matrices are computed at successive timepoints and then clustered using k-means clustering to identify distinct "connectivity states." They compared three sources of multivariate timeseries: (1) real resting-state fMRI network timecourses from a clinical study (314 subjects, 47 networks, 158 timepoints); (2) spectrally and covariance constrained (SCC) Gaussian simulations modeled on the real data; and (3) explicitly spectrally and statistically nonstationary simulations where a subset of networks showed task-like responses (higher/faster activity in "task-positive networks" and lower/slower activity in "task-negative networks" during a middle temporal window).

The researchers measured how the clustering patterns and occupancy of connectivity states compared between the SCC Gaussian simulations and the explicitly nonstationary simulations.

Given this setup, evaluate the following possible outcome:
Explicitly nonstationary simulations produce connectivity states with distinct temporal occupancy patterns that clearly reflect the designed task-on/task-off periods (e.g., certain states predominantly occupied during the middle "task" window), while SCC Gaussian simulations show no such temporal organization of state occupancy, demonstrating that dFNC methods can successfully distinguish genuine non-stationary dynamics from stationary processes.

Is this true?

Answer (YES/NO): NO